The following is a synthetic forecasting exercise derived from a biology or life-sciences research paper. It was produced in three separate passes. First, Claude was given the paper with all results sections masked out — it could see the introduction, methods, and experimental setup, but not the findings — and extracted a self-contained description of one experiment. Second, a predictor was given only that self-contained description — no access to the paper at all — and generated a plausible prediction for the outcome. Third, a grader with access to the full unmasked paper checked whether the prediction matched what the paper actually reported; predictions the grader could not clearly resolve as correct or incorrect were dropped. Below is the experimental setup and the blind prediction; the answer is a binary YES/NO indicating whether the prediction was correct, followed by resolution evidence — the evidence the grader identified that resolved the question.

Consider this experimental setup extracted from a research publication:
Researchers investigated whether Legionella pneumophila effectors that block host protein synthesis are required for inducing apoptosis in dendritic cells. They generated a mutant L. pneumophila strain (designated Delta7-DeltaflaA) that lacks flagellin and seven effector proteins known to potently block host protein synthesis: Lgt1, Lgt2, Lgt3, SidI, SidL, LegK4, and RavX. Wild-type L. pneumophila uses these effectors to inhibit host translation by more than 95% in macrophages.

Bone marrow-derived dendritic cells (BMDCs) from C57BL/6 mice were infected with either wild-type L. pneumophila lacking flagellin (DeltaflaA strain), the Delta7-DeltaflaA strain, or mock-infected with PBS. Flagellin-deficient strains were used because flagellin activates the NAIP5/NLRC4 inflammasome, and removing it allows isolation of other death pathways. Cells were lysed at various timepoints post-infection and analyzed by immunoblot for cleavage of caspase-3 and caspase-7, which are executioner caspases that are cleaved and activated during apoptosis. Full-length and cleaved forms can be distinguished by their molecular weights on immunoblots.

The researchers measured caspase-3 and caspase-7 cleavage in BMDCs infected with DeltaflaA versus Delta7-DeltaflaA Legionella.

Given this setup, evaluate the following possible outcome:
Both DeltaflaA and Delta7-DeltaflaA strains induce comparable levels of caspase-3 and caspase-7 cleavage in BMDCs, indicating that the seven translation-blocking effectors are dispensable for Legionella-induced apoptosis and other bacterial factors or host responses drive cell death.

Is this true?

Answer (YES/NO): NO